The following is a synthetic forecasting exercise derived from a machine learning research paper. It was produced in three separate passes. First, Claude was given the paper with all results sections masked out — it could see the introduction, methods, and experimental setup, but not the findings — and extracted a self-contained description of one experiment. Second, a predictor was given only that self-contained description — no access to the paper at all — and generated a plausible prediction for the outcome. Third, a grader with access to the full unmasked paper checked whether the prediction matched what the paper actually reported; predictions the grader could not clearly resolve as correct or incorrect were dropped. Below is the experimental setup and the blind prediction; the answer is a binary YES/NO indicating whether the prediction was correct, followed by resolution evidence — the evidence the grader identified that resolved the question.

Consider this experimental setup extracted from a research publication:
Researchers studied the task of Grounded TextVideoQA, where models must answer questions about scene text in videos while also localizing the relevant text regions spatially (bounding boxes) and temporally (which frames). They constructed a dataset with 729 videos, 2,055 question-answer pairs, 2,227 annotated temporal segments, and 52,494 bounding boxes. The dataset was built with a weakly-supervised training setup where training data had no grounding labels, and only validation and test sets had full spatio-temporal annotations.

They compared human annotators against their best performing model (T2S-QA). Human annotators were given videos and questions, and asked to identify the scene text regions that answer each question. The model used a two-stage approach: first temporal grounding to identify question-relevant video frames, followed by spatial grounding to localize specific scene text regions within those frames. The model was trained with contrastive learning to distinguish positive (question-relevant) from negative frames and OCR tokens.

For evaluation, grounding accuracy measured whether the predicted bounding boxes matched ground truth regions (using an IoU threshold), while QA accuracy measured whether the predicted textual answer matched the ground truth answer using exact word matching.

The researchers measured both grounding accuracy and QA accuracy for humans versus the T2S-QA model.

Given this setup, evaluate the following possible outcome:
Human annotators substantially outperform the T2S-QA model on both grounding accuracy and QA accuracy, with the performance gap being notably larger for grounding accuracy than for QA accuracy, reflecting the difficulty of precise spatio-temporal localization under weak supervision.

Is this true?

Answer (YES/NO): NO